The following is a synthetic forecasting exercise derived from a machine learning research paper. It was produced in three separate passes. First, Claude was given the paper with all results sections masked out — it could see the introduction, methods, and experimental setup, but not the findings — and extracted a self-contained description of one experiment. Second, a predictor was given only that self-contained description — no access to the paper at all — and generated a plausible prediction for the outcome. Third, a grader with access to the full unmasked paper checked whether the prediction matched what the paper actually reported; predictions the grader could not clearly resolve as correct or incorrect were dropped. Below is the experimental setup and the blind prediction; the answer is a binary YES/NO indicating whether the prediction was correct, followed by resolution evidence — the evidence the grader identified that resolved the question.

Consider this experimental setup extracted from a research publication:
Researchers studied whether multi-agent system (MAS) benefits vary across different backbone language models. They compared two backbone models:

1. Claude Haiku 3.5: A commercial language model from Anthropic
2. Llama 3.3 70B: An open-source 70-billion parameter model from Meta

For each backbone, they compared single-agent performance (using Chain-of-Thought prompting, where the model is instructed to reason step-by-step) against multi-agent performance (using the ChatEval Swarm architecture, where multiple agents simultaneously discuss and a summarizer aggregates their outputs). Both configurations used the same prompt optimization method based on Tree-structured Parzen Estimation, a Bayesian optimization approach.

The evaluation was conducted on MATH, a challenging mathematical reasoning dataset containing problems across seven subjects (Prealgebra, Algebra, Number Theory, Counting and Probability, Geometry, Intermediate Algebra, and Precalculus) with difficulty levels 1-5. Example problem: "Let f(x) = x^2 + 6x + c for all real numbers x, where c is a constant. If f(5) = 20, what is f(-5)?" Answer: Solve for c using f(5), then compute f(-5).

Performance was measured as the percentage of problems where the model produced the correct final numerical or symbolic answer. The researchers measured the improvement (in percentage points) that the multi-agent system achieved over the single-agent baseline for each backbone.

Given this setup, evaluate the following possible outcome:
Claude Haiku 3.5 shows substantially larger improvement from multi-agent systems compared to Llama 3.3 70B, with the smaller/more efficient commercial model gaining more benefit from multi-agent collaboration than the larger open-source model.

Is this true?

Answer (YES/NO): NO